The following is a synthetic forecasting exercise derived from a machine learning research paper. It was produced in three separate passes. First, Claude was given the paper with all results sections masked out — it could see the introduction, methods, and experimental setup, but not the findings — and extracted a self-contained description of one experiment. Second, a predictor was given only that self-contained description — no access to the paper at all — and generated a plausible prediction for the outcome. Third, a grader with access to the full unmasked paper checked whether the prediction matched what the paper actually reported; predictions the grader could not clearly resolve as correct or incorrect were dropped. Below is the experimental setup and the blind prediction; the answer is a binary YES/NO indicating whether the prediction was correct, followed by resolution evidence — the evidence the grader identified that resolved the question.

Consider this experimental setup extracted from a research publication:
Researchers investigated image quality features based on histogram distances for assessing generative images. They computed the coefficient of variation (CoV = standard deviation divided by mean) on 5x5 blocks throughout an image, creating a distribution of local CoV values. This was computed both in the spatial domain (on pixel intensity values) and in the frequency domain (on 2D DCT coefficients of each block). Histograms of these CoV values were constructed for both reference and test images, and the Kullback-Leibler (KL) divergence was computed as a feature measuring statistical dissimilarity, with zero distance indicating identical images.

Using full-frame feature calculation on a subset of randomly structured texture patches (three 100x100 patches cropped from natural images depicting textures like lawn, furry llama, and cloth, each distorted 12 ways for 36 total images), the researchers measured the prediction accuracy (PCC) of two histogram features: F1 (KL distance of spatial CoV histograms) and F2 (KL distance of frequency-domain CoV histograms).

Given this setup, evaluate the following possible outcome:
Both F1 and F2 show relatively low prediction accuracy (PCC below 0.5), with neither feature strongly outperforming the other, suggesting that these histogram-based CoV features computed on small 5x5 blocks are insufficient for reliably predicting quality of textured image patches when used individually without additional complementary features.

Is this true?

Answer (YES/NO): NO